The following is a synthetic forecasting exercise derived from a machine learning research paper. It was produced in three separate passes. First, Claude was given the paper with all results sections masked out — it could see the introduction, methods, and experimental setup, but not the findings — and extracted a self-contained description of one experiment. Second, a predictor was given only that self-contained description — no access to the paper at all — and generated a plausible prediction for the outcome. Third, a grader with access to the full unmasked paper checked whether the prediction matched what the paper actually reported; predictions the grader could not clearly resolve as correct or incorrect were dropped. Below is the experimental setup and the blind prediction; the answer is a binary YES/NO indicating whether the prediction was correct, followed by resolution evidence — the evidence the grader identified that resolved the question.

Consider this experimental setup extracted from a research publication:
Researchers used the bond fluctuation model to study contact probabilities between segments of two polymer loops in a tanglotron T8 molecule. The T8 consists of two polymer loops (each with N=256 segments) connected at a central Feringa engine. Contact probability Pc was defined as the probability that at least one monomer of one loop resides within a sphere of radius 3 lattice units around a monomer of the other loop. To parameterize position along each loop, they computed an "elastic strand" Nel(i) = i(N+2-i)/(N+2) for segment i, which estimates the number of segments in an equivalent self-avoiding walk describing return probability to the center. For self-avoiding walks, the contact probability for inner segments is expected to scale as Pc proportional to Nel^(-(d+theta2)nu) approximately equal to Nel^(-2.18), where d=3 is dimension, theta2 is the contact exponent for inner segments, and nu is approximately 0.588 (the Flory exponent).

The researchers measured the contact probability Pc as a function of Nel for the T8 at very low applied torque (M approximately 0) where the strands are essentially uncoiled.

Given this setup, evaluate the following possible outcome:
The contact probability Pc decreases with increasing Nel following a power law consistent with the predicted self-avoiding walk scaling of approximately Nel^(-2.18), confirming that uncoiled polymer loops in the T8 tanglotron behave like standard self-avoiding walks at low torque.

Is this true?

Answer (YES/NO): YES